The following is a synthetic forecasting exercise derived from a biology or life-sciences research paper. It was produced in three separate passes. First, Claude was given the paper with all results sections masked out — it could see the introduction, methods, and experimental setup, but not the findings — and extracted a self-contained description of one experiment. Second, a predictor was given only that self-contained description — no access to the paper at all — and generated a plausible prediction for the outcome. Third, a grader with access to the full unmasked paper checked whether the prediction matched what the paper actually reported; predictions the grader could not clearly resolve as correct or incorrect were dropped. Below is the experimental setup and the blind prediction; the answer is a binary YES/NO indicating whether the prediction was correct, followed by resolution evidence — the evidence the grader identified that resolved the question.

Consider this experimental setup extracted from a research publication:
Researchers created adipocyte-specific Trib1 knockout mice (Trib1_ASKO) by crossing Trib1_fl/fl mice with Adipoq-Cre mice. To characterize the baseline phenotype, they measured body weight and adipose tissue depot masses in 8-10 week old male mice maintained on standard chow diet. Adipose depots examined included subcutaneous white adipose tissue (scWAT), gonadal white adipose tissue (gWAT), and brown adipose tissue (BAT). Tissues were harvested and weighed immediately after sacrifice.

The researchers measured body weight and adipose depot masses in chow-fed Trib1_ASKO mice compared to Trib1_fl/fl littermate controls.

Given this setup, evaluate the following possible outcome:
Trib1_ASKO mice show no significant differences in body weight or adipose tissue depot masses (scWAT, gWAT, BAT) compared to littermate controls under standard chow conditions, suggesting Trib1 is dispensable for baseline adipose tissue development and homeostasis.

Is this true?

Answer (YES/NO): YES